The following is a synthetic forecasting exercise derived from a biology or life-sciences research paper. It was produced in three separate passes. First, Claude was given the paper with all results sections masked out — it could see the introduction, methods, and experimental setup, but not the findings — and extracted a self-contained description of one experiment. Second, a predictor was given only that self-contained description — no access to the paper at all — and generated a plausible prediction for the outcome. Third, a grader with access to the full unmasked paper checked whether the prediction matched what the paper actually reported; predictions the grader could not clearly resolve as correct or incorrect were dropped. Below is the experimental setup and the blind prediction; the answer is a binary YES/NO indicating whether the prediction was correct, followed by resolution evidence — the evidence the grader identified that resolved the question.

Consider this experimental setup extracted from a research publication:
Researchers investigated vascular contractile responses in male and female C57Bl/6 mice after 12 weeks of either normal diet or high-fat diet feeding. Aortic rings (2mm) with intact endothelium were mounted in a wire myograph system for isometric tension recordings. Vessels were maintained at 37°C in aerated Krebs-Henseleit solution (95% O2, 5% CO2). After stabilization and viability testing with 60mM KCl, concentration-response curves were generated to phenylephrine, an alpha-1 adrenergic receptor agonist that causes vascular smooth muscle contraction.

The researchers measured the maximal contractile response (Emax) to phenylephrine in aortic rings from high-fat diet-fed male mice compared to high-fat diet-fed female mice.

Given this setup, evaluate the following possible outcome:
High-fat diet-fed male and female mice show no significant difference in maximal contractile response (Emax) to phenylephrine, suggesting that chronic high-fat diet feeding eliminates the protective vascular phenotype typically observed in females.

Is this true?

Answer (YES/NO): NO